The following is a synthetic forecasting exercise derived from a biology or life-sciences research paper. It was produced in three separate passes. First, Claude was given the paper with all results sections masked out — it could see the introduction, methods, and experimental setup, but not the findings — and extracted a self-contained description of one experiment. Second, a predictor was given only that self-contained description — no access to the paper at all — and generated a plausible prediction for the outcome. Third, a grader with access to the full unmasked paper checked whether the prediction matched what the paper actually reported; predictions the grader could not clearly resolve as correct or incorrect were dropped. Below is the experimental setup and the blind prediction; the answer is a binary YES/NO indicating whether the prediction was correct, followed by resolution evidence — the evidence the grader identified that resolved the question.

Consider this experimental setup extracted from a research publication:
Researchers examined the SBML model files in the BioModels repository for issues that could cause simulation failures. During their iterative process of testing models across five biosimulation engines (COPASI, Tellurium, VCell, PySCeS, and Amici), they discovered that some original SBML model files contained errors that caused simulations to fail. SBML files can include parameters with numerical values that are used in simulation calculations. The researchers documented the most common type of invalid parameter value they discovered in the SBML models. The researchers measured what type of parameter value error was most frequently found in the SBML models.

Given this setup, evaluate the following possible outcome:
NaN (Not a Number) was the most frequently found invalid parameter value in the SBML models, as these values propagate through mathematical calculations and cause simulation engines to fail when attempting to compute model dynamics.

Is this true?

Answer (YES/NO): NO